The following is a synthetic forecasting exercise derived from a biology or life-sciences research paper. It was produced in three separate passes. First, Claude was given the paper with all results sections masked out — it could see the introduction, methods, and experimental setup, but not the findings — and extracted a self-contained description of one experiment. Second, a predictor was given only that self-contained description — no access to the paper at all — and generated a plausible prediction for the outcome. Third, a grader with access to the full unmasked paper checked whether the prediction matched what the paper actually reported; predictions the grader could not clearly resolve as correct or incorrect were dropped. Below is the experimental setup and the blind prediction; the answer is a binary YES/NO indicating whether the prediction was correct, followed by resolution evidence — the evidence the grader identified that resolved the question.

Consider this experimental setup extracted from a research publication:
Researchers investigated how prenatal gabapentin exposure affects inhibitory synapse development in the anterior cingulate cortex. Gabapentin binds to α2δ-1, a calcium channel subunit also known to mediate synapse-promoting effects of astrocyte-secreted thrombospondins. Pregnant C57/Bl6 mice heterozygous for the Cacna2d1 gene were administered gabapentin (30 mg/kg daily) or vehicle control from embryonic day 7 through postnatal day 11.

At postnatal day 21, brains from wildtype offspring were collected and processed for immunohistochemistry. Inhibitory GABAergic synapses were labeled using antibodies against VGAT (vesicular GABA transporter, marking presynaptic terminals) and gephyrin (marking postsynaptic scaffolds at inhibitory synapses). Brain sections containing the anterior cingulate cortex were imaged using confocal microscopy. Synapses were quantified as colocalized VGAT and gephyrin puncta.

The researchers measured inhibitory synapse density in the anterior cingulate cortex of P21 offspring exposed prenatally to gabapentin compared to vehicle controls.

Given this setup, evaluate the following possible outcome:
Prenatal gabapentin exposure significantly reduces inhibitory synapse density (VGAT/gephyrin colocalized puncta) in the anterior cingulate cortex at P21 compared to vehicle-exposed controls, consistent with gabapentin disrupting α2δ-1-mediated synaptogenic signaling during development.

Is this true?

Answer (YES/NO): NO